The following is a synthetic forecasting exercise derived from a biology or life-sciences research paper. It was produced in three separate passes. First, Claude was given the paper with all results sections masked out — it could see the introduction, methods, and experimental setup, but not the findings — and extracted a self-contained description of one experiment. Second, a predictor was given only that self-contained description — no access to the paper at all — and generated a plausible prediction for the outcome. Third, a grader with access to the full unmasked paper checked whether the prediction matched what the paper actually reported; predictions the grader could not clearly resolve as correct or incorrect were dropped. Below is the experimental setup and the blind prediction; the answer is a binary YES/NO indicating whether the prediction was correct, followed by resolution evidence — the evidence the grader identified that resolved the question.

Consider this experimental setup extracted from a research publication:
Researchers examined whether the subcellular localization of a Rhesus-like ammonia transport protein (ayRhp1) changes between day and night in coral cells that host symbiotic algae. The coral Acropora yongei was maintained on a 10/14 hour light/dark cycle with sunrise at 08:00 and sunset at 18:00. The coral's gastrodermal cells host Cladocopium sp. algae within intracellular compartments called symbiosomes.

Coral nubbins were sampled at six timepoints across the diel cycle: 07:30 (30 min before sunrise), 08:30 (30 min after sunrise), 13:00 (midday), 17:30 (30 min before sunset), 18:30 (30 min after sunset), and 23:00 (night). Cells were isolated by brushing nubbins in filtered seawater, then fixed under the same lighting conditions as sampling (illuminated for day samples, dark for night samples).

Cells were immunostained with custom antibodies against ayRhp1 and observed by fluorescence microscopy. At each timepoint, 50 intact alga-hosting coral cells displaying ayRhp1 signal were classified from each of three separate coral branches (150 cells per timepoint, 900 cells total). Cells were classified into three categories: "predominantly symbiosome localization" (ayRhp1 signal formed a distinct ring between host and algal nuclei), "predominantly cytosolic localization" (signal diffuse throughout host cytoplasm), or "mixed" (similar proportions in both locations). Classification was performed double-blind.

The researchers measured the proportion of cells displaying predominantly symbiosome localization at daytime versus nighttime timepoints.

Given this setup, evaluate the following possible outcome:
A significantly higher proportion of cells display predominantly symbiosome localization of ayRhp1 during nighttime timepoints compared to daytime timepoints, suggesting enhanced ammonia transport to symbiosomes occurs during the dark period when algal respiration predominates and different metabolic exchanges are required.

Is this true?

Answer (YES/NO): NO